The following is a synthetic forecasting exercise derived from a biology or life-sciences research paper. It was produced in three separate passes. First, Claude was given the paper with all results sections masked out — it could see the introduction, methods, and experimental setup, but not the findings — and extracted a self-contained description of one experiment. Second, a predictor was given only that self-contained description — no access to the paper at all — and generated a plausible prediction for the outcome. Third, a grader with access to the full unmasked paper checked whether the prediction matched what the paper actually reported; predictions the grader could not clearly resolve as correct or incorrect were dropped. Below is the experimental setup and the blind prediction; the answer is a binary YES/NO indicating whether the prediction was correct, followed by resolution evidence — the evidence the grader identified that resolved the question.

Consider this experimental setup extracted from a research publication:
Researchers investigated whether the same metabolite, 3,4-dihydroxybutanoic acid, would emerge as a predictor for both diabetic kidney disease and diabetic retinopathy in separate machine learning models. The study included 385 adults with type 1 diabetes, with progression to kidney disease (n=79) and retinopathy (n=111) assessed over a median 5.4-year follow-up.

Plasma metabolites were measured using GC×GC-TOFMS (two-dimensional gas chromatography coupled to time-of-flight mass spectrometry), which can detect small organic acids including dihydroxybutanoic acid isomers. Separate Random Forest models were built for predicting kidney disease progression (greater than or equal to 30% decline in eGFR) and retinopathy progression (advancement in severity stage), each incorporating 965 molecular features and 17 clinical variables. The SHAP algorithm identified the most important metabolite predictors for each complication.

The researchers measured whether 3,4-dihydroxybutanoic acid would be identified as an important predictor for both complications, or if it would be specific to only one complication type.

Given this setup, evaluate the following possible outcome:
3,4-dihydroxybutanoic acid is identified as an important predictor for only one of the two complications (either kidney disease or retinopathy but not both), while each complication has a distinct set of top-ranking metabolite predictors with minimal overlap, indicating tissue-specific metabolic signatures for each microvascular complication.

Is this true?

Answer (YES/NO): NO